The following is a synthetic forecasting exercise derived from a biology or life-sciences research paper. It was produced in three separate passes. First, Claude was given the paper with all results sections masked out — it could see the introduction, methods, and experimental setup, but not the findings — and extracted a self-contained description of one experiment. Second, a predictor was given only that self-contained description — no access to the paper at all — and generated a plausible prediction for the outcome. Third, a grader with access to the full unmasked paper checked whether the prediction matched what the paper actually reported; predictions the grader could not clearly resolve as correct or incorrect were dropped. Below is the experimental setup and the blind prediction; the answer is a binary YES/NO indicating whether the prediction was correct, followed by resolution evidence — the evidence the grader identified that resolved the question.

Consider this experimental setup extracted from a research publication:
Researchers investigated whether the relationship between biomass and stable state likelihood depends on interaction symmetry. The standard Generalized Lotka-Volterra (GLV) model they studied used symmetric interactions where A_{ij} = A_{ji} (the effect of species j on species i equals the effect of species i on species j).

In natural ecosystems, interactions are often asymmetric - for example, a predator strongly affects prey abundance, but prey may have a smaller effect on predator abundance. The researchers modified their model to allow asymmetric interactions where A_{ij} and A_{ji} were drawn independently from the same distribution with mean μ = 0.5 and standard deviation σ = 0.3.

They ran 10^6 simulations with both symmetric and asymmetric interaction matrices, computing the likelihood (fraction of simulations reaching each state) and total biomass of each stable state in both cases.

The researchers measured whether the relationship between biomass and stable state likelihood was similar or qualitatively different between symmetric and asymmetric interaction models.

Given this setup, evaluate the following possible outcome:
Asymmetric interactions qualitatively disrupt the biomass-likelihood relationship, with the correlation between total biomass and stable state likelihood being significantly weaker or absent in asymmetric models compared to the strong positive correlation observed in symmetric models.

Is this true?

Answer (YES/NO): NO